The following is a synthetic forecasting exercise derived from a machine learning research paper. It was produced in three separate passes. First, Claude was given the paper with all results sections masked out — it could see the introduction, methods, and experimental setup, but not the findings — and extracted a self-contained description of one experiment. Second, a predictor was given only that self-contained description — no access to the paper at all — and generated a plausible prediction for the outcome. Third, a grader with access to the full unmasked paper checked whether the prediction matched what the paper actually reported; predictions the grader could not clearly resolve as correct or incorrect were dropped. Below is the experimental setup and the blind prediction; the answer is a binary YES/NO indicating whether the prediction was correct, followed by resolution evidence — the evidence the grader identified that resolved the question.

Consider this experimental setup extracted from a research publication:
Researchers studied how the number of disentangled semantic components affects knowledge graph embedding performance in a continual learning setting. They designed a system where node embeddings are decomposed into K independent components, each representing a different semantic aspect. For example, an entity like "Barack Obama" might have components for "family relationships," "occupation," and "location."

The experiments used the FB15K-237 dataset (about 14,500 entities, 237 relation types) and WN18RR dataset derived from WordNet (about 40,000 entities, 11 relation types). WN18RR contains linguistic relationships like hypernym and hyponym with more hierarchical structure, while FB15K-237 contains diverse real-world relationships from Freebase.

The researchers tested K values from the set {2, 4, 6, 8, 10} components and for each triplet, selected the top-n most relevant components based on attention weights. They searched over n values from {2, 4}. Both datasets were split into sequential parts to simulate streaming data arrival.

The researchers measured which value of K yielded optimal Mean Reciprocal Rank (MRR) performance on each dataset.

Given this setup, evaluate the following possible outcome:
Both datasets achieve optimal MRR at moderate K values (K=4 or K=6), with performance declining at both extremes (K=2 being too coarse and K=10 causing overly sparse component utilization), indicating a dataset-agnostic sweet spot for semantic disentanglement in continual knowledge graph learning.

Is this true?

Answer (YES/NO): NO